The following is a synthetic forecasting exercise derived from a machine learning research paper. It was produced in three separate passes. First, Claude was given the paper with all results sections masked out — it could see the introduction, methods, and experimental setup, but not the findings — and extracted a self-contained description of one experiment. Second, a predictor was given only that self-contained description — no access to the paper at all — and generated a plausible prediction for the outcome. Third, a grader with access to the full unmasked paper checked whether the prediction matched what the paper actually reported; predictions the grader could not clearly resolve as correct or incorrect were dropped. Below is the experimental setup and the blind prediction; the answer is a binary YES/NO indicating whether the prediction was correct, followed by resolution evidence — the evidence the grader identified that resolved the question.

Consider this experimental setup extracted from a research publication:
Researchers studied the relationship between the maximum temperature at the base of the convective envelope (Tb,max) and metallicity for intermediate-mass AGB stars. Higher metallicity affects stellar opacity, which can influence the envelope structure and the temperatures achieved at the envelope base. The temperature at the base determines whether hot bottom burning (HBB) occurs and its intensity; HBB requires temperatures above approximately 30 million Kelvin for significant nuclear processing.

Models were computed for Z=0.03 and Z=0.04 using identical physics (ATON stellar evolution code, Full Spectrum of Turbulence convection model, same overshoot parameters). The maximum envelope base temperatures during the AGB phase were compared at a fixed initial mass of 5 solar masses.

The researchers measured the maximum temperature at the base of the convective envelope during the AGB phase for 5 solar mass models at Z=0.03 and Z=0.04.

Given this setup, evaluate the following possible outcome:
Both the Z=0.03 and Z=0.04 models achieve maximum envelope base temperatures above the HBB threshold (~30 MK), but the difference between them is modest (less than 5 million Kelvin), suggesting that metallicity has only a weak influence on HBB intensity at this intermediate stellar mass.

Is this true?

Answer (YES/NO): YES